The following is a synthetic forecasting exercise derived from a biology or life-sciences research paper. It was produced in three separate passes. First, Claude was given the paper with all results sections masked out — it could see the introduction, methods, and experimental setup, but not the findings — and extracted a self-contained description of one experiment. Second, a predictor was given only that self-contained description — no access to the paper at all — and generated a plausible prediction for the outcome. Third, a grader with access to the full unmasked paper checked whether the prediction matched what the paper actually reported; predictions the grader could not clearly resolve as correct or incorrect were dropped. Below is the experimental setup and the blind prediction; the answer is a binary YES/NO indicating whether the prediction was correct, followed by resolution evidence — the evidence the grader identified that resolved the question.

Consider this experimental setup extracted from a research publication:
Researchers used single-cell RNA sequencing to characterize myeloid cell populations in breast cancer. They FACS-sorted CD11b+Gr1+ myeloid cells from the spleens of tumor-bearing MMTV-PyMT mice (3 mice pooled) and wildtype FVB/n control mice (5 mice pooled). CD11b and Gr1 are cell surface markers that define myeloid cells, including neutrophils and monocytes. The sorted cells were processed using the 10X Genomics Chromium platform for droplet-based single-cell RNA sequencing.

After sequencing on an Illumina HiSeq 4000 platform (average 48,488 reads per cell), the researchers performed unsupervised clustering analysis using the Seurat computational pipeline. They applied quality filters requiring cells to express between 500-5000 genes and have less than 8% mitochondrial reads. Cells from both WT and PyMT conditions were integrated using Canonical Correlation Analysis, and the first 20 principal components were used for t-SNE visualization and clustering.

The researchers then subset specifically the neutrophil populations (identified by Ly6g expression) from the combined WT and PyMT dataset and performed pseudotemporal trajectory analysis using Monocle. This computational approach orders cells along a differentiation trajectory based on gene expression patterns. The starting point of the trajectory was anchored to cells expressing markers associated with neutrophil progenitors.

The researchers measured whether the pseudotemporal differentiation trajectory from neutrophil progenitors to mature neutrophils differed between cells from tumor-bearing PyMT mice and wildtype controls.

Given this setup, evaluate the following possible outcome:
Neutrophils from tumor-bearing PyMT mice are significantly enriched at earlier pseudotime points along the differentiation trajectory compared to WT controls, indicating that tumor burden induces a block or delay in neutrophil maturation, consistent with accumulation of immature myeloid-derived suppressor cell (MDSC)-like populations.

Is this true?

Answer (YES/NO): NO